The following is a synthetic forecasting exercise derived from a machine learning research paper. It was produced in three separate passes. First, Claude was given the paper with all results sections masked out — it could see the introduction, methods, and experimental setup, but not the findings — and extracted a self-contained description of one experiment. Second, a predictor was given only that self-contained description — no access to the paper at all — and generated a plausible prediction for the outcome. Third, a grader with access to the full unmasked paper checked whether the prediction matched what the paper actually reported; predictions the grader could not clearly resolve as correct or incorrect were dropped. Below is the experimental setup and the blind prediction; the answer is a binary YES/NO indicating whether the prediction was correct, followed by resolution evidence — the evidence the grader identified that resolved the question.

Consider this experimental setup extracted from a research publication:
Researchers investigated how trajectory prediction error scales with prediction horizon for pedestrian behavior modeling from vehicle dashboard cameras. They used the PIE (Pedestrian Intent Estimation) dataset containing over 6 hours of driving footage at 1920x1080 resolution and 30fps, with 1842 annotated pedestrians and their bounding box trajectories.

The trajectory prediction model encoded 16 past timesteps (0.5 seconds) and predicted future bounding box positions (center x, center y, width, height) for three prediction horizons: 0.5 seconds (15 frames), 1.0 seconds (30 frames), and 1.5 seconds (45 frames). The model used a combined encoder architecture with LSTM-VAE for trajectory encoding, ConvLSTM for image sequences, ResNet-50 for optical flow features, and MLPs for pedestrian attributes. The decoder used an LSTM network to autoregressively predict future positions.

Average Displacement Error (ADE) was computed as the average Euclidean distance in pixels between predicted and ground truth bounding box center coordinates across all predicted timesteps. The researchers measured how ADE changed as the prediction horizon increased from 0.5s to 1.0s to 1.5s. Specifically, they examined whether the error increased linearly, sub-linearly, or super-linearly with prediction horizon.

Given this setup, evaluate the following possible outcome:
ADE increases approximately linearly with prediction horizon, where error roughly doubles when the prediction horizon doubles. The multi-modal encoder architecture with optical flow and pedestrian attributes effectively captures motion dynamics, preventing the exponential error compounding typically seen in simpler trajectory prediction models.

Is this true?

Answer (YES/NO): NO